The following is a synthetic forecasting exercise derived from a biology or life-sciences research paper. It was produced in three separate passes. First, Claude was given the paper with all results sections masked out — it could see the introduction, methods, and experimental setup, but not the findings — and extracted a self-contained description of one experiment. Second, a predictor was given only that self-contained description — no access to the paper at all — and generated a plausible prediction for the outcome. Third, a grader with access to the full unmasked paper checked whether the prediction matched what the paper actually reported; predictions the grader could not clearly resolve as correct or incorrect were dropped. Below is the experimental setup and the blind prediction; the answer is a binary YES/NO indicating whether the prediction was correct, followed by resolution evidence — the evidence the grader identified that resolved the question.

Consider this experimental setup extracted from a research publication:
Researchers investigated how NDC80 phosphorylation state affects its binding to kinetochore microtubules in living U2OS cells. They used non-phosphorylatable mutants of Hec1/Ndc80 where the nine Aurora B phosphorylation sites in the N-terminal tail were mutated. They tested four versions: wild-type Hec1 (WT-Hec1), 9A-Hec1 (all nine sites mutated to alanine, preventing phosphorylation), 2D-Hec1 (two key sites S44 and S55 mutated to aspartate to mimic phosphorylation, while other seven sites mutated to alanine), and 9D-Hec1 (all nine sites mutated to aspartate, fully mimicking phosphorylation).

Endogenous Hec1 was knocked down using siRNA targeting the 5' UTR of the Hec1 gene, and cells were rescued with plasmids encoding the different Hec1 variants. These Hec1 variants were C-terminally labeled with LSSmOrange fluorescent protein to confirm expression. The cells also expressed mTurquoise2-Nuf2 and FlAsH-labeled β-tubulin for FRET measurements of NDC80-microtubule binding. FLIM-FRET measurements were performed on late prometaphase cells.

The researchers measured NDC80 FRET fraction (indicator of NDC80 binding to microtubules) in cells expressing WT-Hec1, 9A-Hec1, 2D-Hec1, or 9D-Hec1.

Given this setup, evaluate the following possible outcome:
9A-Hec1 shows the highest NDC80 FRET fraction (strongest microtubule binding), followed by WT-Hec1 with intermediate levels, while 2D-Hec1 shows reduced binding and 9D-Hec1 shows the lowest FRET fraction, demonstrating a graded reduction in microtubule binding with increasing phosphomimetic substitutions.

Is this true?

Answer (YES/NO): NO